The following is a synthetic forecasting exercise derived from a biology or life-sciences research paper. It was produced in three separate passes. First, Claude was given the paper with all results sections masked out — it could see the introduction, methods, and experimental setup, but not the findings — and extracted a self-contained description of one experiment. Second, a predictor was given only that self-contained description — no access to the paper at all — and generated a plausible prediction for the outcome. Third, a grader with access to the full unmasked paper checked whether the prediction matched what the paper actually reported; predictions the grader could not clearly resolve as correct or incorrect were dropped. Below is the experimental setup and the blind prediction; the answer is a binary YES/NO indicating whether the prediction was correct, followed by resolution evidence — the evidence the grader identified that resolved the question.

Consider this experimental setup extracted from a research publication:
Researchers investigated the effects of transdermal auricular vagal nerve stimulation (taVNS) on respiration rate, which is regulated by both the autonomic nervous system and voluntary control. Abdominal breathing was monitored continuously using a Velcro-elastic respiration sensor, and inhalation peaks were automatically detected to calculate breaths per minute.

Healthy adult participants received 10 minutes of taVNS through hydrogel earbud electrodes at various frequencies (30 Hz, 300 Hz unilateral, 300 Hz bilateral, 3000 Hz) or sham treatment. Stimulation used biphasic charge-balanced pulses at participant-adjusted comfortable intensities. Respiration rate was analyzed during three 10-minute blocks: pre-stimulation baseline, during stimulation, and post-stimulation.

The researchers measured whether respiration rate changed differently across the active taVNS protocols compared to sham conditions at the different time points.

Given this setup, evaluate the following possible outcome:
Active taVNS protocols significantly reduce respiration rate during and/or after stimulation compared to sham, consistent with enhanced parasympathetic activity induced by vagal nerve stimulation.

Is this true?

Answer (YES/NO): NO